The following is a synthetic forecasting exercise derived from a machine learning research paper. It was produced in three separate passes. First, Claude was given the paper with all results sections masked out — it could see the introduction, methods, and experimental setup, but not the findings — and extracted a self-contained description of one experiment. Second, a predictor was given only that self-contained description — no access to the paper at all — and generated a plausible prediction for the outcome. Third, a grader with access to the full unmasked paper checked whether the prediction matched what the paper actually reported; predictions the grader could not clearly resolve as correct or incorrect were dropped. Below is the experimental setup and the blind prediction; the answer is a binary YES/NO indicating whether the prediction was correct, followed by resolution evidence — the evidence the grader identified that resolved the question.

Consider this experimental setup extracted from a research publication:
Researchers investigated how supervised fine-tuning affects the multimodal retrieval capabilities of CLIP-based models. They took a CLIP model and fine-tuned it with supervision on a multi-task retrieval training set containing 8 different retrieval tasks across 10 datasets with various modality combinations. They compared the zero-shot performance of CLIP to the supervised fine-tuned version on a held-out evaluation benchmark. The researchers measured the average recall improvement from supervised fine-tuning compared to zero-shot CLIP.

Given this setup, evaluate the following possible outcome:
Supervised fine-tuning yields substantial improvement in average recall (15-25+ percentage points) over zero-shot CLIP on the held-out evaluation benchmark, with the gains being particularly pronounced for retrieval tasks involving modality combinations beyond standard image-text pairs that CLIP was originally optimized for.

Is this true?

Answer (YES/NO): YES